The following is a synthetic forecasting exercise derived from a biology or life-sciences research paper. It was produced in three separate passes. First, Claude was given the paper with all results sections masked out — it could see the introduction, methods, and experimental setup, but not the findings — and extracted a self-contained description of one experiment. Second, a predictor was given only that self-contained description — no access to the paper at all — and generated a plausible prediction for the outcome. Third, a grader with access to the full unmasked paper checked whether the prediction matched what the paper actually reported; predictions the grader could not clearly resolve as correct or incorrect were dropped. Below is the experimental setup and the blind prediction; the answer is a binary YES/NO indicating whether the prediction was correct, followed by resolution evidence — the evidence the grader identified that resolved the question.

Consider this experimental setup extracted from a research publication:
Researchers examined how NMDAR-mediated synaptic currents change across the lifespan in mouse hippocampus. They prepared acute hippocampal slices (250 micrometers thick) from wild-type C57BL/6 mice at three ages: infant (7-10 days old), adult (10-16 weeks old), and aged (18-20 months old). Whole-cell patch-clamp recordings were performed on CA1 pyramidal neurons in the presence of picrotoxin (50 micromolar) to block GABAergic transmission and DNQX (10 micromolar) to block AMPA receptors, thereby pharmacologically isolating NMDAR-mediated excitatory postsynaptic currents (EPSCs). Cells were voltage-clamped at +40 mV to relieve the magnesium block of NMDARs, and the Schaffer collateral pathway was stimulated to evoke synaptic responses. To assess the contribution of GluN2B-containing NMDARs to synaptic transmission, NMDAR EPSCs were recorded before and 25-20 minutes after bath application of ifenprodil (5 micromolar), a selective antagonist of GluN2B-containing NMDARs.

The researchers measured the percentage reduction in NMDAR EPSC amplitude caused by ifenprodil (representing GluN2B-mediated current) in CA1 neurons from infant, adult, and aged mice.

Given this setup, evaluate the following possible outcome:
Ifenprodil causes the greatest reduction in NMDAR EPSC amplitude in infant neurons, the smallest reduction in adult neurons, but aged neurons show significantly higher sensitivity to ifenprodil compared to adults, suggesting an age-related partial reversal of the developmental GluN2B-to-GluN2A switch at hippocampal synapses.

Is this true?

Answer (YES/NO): YES